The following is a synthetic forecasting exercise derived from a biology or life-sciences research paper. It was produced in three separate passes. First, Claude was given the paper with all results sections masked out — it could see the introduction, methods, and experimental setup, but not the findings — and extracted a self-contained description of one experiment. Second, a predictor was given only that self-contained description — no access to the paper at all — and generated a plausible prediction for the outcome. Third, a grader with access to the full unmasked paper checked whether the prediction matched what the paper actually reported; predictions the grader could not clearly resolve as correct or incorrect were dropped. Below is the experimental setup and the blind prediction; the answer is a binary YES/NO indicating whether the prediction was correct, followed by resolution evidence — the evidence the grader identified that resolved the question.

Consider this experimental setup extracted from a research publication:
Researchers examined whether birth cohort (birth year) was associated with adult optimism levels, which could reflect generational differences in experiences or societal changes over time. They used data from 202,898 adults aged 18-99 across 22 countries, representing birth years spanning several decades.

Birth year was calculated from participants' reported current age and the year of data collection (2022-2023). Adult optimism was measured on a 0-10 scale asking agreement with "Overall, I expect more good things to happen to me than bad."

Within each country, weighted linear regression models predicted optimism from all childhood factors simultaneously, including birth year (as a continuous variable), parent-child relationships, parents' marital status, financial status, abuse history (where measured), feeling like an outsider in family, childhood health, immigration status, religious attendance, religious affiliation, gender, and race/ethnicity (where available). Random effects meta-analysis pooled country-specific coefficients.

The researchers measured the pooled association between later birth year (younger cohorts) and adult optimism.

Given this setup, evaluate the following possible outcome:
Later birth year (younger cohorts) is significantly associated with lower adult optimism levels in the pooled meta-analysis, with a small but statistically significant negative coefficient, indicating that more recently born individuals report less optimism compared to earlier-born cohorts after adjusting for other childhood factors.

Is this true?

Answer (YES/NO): YES